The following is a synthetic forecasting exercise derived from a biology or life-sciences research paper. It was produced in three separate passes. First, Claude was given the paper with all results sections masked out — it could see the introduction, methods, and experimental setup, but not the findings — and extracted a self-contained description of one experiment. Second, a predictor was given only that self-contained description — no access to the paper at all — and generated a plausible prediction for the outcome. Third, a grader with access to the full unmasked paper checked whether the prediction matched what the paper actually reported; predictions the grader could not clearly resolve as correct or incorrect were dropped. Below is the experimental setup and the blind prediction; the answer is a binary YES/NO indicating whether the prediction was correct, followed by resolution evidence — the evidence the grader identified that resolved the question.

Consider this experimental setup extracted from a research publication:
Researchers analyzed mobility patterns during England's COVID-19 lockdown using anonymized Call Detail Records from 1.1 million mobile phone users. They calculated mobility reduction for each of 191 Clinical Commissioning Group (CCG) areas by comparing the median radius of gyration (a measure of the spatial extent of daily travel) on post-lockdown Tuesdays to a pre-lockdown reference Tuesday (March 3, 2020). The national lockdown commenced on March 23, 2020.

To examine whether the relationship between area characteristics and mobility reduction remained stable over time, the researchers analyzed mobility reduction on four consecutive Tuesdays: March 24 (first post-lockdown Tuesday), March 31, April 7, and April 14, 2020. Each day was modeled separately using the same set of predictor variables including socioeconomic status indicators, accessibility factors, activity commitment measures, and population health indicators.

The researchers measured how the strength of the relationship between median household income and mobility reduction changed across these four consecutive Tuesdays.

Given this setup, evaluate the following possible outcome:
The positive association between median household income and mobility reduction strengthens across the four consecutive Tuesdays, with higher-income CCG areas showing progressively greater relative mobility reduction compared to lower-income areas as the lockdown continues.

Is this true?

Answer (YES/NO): NO